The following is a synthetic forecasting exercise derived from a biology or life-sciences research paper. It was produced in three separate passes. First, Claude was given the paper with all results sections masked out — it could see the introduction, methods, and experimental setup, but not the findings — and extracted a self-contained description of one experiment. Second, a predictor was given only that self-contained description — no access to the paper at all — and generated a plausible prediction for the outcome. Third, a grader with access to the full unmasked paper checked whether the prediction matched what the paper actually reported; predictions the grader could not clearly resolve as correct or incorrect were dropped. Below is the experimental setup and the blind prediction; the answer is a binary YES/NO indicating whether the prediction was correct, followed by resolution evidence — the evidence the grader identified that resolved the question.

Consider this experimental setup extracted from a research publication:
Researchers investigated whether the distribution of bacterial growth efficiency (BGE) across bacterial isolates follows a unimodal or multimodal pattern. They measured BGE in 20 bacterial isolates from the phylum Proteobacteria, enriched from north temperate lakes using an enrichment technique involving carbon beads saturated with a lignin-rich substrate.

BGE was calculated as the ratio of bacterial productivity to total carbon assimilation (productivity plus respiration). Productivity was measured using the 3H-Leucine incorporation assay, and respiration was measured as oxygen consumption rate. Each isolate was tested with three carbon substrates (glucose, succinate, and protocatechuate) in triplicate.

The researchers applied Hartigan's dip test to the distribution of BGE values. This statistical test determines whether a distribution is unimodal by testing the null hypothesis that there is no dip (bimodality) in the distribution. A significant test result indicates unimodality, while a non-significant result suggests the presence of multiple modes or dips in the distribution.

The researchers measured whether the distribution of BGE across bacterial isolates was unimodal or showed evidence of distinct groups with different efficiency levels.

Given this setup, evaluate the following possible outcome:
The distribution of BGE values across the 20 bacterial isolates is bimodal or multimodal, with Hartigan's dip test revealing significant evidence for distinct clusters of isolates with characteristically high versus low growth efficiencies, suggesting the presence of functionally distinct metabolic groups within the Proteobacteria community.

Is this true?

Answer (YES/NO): NO